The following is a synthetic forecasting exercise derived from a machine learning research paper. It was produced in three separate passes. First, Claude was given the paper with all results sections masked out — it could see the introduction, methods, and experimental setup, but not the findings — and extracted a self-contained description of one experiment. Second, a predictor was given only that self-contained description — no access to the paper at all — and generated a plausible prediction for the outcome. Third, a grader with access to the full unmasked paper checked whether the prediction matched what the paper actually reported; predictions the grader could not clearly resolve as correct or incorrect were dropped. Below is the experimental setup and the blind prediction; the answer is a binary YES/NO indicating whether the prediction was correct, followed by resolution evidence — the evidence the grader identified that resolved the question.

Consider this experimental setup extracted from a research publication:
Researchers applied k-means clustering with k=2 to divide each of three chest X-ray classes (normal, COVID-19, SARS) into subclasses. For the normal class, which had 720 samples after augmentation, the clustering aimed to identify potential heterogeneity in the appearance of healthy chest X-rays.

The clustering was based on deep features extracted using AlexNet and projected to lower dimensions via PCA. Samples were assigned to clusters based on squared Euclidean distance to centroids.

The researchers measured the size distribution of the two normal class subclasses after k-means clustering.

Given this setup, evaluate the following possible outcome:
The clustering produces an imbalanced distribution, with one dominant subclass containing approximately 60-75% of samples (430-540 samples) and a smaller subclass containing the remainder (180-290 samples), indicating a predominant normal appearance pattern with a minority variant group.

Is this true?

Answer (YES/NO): YES